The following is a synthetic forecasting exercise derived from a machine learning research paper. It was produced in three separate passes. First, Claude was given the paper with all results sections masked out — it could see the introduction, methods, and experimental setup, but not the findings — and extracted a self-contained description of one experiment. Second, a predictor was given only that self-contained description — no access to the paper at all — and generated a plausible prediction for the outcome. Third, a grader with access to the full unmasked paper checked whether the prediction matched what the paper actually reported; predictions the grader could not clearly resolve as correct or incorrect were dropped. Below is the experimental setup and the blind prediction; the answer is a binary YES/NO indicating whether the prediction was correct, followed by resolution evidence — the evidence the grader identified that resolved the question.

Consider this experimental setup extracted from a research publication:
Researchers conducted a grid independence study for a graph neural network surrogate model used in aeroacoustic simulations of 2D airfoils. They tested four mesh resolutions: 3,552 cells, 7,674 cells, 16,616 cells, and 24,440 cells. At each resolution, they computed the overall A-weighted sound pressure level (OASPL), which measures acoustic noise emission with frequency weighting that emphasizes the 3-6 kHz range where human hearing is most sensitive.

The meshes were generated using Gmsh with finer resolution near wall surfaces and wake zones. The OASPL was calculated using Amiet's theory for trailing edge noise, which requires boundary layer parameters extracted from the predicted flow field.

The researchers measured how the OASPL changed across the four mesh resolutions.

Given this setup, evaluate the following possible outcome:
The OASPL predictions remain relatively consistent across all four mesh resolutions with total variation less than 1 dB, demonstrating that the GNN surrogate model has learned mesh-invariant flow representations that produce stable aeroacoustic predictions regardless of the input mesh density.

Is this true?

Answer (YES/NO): NO